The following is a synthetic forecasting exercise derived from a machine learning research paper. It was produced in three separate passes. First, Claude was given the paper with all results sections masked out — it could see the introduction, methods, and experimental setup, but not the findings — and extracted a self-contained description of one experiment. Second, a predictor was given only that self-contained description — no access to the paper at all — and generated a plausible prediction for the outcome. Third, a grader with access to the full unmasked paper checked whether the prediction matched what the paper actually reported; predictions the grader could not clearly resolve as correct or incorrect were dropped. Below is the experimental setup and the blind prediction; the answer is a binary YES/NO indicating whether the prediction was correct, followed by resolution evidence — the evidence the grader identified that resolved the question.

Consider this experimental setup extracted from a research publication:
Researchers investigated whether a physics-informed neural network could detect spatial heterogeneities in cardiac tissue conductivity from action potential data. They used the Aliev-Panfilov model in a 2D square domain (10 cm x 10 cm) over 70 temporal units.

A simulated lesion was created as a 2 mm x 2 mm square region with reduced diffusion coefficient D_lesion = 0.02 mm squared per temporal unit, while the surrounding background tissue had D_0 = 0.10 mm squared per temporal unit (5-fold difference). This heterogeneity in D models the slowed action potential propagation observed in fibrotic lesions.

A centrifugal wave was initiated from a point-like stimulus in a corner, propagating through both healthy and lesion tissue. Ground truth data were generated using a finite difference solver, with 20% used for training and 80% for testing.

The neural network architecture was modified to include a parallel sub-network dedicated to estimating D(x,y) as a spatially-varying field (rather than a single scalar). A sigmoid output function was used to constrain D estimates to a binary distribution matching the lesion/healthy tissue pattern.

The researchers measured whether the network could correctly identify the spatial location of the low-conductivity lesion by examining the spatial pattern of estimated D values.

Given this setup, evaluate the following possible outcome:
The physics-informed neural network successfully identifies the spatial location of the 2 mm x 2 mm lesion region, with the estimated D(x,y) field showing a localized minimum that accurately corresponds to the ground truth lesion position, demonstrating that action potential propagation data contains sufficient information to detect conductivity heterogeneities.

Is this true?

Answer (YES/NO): YES